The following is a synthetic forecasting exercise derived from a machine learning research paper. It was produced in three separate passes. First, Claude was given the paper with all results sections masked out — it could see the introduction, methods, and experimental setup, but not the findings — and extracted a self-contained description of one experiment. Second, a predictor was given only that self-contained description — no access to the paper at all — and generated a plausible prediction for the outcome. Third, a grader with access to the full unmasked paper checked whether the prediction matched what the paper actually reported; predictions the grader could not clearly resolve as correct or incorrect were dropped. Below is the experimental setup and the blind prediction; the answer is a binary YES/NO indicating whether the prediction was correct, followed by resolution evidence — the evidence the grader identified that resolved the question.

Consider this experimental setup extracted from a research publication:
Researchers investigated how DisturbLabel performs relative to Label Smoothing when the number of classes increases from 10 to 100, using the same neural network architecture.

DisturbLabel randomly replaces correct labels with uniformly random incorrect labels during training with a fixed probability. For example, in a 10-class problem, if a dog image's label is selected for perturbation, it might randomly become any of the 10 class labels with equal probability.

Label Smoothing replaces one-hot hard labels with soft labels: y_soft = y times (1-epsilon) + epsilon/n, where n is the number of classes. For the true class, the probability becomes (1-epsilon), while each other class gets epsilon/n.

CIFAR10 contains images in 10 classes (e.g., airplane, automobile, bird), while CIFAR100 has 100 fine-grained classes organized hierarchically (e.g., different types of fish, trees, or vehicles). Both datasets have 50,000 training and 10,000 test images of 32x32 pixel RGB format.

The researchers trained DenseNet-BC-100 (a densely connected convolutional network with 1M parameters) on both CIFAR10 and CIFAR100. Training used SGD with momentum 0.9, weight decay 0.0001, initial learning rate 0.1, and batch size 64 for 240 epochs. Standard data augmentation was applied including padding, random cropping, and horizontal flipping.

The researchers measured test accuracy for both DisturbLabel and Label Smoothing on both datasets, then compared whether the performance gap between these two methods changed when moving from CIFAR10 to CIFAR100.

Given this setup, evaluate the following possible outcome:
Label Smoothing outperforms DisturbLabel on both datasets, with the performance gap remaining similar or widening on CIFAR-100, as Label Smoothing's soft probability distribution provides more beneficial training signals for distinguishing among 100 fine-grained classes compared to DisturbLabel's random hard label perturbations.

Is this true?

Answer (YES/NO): NO